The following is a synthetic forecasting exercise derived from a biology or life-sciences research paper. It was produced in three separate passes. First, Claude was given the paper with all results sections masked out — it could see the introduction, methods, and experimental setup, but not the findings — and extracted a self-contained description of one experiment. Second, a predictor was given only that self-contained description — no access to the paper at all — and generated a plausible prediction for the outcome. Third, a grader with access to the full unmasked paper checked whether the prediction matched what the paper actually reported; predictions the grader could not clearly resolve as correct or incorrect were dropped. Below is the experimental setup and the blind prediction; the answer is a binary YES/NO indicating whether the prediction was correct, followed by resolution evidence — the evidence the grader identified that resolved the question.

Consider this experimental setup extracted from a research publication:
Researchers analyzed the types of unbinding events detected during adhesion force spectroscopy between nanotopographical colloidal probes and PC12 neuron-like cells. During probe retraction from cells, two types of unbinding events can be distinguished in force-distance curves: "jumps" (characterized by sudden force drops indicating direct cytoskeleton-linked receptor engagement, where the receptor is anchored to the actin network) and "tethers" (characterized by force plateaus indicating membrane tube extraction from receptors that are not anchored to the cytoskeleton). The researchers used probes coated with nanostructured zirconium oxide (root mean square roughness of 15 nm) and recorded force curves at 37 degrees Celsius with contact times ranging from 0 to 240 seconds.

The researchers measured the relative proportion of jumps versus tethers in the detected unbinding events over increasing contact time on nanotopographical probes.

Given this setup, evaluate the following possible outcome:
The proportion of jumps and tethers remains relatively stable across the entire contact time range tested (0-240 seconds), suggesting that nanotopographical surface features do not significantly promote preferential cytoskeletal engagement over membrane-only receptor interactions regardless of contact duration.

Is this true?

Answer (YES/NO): NO